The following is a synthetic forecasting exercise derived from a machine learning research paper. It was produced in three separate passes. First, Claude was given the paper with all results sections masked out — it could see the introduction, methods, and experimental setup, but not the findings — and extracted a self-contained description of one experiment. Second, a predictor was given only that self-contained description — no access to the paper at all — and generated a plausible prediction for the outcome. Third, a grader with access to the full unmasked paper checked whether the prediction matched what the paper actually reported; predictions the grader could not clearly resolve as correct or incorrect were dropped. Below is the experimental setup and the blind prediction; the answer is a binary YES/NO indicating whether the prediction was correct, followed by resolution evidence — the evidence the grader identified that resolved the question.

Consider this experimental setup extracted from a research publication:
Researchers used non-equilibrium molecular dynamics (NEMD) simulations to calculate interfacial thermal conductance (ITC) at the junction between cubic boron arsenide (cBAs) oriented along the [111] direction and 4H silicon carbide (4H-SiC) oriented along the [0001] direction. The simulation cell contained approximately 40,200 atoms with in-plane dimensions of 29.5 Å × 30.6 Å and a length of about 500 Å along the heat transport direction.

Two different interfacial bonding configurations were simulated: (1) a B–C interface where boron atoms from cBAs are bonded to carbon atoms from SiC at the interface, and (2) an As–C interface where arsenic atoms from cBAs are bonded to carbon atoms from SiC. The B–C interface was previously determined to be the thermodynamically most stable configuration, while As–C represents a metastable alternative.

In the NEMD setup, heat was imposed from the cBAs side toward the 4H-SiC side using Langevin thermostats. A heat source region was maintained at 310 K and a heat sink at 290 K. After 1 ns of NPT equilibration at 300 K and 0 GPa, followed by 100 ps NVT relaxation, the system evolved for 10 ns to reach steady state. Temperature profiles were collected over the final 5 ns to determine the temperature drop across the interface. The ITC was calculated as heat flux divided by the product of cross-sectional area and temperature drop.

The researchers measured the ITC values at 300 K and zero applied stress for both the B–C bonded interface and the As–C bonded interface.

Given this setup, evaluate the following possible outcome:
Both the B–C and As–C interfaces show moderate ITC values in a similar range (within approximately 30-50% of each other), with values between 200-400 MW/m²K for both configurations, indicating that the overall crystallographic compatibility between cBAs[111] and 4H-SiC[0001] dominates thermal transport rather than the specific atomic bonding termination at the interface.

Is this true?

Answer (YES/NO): NO